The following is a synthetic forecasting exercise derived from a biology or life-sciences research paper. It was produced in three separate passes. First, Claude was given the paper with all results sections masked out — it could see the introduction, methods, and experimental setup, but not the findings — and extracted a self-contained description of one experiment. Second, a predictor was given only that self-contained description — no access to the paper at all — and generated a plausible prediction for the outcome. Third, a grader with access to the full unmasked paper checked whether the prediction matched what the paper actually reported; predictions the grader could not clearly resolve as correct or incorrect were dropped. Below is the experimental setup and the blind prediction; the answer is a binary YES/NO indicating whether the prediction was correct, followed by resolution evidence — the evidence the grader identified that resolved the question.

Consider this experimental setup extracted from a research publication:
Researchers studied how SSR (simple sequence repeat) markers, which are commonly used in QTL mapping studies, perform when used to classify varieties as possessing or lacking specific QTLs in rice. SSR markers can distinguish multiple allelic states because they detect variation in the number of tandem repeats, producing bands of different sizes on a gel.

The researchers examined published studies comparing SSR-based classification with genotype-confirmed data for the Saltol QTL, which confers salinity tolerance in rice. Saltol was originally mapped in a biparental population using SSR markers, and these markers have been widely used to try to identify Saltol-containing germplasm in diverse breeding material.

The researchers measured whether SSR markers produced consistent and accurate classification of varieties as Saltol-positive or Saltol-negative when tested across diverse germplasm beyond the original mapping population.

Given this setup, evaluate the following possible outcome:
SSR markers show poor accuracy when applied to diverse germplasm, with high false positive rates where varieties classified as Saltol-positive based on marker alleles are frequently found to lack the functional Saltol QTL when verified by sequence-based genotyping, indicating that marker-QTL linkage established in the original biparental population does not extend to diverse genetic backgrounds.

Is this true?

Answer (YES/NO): YES